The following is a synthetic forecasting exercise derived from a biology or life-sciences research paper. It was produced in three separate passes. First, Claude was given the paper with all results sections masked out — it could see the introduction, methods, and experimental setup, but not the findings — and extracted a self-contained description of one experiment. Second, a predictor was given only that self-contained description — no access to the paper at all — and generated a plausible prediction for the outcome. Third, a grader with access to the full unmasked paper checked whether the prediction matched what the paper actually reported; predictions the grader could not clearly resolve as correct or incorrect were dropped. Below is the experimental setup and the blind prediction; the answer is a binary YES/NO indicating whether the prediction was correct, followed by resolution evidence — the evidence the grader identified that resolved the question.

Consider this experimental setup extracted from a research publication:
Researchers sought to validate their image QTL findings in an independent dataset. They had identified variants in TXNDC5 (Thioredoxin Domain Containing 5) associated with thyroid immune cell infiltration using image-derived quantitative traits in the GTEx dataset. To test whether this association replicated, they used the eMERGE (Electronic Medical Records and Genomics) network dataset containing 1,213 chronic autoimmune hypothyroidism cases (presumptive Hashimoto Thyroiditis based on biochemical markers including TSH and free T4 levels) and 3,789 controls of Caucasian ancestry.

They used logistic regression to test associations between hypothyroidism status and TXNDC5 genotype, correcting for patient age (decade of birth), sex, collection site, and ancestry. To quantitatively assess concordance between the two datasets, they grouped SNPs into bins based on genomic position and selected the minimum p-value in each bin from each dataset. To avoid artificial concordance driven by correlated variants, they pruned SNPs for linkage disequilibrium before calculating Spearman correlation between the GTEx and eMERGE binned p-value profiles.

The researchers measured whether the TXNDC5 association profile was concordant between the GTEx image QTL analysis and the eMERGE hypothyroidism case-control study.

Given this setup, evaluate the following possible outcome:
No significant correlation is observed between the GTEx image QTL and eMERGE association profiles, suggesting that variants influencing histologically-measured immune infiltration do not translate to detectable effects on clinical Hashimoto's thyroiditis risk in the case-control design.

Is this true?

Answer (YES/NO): NO